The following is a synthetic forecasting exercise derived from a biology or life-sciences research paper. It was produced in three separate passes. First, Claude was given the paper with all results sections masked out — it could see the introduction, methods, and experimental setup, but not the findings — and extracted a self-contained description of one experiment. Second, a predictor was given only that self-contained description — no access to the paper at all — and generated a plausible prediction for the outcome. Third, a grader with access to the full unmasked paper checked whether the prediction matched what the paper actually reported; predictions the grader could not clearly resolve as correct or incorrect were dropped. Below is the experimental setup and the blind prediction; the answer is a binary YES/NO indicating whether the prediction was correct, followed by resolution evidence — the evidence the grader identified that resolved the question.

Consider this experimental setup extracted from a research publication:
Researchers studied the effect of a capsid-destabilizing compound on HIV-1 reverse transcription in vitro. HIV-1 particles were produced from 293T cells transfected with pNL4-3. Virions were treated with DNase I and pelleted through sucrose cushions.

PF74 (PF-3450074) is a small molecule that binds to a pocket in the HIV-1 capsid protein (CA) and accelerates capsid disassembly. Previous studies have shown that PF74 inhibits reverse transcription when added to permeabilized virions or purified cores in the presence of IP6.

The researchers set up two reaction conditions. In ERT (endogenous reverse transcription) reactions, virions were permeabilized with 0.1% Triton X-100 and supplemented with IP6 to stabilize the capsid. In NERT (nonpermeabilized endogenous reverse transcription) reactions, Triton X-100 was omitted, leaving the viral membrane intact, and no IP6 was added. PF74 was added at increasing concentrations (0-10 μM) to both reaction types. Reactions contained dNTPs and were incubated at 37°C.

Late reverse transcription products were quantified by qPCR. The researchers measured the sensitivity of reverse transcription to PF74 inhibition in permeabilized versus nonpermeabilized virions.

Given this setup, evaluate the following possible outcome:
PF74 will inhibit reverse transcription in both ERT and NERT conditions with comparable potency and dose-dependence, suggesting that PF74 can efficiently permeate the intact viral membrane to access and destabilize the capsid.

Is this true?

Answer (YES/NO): NO